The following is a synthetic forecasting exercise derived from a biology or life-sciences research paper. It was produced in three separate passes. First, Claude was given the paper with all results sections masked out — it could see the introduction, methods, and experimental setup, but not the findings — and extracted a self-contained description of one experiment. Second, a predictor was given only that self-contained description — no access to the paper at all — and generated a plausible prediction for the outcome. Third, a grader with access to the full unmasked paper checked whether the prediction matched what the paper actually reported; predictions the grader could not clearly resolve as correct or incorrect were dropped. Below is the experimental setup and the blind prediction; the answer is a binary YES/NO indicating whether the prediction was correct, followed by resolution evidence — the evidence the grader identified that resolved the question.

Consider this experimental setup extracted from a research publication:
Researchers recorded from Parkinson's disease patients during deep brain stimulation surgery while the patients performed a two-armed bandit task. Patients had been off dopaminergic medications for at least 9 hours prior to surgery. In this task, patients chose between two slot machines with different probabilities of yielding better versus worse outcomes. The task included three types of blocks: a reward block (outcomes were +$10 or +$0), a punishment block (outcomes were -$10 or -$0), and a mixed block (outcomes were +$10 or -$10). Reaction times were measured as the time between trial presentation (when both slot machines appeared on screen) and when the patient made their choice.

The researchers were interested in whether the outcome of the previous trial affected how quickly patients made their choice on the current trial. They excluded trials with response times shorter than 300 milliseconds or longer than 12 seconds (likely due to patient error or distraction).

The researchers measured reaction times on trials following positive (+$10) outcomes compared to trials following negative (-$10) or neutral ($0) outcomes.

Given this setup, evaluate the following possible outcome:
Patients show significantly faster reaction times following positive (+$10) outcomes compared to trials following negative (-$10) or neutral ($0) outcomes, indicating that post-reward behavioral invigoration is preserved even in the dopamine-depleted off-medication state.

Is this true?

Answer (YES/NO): YES